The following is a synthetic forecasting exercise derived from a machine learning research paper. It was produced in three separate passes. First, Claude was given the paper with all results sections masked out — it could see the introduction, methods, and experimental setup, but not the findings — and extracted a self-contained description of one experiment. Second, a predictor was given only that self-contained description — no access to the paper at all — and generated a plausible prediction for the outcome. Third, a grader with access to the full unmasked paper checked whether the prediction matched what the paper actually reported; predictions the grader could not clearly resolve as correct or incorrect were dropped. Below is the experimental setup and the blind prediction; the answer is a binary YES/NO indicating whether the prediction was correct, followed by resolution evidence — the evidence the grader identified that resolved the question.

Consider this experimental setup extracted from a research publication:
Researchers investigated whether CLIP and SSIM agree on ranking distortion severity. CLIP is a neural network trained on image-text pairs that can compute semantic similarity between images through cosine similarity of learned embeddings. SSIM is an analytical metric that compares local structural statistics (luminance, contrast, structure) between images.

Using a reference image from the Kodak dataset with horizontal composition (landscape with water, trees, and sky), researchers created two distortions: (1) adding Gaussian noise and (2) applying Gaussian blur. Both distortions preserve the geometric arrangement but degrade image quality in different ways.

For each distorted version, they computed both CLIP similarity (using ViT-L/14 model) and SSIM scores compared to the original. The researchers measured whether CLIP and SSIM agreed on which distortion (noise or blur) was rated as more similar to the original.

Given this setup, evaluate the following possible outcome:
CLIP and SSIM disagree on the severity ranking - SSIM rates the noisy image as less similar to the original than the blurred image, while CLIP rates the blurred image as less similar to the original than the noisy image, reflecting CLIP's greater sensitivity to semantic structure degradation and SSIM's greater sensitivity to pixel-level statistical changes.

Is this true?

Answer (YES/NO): NO